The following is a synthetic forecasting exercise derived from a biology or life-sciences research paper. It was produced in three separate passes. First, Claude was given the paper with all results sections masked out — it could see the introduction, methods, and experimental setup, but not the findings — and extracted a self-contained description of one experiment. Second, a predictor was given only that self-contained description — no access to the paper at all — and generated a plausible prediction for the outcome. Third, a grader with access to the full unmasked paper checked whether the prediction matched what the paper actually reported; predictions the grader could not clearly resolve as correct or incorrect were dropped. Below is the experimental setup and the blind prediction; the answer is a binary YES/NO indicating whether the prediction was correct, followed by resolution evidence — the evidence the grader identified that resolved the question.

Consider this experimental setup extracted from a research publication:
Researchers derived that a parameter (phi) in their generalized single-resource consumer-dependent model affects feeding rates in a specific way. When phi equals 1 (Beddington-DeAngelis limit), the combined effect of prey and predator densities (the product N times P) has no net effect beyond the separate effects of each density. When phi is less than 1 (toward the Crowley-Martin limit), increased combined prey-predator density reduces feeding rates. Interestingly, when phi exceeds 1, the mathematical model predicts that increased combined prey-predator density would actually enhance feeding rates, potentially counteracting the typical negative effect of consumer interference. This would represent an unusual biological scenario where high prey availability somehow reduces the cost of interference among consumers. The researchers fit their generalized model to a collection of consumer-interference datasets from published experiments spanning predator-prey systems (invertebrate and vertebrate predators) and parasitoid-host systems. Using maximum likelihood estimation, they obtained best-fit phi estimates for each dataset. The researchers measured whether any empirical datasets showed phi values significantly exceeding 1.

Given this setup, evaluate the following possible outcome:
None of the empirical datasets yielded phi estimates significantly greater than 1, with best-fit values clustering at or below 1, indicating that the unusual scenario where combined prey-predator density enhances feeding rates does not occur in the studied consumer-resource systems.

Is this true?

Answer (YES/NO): NO